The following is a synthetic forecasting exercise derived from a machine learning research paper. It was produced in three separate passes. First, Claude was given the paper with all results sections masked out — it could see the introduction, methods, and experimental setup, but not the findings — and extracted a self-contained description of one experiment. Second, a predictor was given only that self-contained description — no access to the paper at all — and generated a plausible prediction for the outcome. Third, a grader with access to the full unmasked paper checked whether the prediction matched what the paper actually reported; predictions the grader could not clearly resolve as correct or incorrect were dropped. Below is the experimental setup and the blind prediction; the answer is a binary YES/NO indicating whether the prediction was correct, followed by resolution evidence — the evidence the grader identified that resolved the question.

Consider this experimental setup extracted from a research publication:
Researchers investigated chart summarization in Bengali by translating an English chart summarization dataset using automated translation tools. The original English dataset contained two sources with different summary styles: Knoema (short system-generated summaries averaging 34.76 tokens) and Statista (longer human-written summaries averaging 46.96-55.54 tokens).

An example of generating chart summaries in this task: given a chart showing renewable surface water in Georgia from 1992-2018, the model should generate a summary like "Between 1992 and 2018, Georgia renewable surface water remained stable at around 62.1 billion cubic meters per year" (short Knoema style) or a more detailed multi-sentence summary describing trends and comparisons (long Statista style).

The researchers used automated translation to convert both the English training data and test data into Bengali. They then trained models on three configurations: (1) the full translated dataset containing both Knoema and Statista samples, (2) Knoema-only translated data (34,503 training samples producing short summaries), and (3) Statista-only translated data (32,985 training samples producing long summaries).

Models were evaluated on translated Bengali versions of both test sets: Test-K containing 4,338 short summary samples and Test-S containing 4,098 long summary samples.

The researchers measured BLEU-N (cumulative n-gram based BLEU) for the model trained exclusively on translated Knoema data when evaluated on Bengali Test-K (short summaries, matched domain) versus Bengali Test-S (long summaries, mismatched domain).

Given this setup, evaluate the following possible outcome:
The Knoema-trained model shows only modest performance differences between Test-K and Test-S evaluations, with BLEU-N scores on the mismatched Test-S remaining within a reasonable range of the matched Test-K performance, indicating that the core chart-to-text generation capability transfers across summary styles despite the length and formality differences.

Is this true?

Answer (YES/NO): NO